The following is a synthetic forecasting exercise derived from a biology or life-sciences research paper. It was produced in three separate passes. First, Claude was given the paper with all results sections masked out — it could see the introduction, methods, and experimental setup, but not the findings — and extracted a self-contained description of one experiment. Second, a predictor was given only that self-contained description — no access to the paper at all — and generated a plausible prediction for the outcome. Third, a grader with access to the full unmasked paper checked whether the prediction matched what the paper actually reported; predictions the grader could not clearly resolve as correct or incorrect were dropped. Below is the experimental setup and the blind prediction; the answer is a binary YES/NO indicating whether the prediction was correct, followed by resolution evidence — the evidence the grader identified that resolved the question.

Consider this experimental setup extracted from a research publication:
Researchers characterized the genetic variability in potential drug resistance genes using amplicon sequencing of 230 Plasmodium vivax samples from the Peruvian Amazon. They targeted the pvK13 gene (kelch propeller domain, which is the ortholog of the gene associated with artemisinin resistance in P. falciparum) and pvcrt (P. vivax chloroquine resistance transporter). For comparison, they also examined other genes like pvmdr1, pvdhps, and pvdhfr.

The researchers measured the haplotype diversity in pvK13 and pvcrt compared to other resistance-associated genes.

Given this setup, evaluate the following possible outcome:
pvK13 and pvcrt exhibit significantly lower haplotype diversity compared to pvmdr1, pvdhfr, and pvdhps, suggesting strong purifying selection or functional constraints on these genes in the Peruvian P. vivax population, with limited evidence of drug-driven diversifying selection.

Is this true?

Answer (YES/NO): YES